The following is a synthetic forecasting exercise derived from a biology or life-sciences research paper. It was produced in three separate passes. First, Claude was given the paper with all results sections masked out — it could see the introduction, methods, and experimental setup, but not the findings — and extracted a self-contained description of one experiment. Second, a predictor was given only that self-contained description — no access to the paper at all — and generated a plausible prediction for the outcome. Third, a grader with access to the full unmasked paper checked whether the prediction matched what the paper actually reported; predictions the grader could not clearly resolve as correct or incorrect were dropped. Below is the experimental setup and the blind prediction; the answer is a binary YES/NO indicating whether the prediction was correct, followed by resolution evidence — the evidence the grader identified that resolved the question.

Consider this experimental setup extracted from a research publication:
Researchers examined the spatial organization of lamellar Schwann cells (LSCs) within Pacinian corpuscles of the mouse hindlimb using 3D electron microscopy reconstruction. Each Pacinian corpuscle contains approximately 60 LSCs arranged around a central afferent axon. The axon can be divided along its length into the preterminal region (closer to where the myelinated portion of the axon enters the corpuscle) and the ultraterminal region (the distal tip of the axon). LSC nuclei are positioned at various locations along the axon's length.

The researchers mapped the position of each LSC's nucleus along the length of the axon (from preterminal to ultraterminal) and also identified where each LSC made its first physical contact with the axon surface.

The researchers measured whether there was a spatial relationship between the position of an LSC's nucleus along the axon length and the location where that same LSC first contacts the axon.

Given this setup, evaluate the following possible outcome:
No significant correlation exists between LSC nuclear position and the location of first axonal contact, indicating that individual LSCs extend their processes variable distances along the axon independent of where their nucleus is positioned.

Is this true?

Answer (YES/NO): NO